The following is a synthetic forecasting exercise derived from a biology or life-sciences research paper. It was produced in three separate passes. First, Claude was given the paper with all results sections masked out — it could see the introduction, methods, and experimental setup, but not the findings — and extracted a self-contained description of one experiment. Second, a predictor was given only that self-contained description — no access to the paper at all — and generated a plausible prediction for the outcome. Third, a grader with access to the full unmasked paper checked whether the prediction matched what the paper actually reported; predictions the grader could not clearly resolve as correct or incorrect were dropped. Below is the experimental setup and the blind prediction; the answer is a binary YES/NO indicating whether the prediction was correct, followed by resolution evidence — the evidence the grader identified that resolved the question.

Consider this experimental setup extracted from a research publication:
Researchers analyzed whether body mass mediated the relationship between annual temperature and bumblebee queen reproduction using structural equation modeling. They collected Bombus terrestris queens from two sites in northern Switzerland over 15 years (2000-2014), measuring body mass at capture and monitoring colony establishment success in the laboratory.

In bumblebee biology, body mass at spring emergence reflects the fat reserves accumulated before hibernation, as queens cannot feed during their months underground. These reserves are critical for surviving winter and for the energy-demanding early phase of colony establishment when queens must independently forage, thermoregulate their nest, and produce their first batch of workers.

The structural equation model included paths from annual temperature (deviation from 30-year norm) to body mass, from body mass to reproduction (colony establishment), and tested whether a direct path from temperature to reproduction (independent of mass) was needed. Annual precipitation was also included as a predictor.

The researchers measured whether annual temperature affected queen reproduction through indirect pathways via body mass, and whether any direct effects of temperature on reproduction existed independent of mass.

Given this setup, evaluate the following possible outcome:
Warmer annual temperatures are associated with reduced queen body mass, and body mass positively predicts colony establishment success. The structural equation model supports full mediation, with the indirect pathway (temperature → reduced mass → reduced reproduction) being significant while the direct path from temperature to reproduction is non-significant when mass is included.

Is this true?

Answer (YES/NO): NO